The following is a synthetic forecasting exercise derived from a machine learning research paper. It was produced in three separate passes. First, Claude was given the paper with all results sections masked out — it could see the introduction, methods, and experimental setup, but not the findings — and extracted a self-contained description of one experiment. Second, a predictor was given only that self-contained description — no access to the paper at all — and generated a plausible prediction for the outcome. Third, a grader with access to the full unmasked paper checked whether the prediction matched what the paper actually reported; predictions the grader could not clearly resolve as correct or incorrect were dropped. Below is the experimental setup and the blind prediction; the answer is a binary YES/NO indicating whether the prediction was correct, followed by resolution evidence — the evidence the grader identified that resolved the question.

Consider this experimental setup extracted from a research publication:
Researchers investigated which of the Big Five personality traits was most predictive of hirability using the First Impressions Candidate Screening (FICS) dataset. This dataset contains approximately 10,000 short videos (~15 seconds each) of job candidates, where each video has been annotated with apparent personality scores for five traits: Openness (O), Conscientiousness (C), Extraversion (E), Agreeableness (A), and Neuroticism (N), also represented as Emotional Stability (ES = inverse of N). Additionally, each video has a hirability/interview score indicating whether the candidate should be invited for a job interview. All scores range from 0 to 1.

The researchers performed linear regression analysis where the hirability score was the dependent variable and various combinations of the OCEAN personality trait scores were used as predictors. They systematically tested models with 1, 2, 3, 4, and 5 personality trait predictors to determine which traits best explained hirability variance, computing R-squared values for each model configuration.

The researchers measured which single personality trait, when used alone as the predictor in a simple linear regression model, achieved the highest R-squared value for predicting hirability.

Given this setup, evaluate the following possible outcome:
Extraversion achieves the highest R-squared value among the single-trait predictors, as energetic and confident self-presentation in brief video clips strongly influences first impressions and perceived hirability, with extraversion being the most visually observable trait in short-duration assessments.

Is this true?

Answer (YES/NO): NO